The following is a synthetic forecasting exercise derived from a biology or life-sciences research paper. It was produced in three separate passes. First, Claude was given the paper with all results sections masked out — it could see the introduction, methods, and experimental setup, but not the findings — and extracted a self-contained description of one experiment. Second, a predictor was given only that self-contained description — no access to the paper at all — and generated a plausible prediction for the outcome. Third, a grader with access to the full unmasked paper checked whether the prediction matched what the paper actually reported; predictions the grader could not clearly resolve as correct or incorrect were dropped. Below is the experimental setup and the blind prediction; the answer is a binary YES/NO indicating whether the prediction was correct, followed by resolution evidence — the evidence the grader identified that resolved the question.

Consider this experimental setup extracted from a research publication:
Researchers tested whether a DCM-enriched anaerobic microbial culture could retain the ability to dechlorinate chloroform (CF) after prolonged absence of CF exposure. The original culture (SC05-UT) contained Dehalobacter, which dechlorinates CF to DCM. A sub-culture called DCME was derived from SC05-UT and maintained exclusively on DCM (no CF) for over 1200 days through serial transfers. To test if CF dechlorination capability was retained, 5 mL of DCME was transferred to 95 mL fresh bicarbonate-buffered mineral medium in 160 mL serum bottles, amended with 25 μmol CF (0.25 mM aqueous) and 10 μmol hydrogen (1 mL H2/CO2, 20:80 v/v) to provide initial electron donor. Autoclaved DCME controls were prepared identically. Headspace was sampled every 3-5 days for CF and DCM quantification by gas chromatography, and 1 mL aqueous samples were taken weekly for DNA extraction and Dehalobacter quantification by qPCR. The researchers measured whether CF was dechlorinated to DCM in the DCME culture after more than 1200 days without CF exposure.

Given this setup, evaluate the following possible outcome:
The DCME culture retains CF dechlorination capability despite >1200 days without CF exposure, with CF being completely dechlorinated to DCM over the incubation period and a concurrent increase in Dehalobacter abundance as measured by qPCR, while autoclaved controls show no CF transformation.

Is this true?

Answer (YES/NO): YES